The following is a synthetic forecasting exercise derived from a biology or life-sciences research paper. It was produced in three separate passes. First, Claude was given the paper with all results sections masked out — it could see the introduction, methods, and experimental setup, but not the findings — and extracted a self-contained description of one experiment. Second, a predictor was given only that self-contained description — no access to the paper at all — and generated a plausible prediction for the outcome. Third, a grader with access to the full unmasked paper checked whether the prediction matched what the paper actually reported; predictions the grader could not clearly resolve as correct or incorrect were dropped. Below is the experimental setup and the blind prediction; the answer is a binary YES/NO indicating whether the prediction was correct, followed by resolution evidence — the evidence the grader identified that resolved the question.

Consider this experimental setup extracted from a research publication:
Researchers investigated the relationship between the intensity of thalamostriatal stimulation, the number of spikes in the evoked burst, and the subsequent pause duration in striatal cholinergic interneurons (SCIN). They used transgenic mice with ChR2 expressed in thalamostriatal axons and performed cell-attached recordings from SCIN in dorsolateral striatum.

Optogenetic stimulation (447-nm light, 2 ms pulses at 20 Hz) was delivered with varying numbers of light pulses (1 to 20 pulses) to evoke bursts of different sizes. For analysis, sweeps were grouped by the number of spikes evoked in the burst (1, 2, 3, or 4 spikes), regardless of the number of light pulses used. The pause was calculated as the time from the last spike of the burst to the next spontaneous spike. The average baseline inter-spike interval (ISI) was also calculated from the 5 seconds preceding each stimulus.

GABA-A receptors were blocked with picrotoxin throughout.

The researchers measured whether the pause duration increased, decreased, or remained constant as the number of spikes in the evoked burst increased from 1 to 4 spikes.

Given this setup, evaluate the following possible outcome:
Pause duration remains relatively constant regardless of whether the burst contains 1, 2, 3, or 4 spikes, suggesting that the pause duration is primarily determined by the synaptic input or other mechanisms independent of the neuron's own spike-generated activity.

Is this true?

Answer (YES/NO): NO